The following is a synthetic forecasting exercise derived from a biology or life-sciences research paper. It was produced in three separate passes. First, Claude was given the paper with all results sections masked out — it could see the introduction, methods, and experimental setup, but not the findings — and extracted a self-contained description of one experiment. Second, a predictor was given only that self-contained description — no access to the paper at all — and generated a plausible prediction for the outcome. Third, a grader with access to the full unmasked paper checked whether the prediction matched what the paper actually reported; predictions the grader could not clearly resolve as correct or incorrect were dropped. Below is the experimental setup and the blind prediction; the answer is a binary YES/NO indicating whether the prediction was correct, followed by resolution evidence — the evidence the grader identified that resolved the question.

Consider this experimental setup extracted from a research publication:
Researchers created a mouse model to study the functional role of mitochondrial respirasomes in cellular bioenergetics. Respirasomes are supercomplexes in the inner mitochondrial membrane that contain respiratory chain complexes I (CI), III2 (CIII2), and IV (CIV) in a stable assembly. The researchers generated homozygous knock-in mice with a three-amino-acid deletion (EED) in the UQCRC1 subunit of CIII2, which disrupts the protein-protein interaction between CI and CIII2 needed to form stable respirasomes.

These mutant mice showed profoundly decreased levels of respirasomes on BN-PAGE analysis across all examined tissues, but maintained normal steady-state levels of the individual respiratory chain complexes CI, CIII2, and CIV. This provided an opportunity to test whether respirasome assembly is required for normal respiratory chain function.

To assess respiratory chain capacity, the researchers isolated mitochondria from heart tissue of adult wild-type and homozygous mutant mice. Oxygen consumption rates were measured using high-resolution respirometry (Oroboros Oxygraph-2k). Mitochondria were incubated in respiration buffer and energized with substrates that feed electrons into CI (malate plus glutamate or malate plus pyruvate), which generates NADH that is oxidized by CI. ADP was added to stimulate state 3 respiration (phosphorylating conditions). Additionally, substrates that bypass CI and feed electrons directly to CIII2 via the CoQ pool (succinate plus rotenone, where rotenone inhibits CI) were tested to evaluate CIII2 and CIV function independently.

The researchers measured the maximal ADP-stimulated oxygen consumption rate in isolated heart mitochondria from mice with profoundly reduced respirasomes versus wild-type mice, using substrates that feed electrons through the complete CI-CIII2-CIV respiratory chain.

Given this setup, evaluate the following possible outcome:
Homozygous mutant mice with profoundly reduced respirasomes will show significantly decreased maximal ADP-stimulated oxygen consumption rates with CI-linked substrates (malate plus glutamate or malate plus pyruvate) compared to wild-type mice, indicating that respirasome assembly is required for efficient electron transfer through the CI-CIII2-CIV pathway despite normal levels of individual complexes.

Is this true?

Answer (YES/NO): NO